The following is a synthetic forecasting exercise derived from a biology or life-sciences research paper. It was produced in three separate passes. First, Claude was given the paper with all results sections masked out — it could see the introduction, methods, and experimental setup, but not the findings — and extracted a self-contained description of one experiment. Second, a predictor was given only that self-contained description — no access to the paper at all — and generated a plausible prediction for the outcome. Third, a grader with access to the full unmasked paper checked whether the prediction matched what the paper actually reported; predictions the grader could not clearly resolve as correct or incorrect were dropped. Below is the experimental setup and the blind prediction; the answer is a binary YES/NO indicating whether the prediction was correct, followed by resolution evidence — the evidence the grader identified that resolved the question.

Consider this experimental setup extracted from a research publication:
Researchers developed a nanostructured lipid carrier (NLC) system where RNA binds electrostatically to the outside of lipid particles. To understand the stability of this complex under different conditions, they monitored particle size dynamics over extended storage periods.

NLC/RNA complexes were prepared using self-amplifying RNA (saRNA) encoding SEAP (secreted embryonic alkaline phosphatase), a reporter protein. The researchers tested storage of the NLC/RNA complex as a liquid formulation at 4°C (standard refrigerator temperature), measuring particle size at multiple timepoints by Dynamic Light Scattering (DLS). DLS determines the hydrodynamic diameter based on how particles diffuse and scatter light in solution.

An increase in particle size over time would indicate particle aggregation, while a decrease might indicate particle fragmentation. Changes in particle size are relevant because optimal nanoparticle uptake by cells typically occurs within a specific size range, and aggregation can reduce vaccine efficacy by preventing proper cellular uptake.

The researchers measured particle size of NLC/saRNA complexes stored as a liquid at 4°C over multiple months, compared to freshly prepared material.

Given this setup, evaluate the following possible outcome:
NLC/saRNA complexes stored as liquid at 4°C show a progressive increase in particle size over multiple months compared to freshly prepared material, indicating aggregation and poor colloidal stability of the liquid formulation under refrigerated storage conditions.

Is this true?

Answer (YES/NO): NO